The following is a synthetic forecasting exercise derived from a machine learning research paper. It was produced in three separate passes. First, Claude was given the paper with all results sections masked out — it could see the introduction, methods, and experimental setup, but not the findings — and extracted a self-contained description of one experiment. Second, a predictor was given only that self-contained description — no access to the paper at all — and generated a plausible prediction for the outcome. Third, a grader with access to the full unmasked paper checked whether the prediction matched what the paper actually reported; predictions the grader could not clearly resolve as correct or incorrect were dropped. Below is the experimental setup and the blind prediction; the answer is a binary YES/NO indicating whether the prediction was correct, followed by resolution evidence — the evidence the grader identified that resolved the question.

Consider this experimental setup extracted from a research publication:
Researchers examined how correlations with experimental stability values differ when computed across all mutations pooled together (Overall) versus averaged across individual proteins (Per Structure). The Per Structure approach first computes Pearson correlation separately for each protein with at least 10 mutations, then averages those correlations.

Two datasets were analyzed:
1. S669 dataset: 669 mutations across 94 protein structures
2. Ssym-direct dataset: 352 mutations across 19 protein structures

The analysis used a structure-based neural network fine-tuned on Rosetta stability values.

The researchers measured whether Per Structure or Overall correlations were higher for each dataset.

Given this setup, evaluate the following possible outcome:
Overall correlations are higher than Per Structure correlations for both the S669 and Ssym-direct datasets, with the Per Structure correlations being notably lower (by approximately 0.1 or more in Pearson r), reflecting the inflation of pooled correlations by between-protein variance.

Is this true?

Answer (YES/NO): NO